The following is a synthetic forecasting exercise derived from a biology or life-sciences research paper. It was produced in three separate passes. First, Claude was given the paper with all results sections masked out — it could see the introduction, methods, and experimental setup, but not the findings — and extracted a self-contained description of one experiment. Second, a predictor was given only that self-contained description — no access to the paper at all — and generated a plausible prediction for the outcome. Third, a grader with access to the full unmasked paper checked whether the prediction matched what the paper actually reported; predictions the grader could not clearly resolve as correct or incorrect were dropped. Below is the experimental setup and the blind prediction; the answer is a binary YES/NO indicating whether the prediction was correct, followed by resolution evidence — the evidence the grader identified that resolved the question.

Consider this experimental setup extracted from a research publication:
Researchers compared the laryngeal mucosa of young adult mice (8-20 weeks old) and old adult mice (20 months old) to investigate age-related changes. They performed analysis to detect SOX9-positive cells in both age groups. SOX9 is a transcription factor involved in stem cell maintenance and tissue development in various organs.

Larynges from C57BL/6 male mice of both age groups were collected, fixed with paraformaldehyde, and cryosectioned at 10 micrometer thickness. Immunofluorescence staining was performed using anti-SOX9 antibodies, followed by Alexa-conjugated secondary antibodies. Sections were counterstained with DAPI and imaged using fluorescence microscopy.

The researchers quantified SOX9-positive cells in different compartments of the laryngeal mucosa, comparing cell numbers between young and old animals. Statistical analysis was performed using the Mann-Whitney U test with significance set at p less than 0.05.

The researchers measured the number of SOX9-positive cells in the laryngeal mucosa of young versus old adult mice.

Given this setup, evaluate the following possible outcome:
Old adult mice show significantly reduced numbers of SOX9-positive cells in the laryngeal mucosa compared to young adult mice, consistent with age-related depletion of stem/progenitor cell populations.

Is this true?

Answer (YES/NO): YES